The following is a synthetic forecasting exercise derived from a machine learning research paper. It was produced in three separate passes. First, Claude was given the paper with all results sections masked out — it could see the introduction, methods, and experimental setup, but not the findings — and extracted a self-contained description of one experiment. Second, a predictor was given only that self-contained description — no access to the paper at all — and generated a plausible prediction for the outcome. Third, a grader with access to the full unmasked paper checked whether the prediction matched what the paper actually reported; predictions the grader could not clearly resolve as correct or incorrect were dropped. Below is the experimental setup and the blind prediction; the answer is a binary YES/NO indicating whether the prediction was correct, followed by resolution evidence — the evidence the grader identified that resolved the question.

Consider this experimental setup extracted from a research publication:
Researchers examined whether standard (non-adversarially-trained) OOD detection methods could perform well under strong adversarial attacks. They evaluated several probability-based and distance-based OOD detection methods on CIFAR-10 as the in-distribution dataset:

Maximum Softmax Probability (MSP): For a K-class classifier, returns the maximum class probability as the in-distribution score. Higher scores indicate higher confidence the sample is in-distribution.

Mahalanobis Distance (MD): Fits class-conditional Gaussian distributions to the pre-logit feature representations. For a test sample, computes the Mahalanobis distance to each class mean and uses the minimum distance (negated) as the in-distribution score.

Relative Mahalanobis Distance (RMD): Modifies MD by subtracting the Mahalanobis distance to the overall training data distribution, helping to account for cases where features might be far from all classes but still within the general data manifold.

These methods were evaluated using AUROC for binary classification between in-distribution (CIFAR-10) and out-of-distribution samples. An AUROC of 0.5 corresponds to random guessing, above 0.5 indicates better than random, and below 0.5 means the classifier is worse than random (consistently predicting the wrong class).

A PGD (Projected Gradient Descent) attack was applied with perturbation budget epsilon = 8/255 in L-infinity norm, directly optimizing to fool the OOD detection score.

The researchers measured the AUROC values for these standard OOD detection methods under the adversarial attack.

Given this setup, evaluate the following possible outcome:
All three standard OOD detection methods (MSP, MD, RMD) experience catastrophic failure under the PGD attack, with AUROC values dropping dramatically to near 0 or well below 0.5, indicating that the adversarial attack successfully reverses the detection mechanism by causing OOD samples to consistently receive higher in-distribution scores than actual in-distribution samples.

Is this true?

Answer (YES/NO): YES